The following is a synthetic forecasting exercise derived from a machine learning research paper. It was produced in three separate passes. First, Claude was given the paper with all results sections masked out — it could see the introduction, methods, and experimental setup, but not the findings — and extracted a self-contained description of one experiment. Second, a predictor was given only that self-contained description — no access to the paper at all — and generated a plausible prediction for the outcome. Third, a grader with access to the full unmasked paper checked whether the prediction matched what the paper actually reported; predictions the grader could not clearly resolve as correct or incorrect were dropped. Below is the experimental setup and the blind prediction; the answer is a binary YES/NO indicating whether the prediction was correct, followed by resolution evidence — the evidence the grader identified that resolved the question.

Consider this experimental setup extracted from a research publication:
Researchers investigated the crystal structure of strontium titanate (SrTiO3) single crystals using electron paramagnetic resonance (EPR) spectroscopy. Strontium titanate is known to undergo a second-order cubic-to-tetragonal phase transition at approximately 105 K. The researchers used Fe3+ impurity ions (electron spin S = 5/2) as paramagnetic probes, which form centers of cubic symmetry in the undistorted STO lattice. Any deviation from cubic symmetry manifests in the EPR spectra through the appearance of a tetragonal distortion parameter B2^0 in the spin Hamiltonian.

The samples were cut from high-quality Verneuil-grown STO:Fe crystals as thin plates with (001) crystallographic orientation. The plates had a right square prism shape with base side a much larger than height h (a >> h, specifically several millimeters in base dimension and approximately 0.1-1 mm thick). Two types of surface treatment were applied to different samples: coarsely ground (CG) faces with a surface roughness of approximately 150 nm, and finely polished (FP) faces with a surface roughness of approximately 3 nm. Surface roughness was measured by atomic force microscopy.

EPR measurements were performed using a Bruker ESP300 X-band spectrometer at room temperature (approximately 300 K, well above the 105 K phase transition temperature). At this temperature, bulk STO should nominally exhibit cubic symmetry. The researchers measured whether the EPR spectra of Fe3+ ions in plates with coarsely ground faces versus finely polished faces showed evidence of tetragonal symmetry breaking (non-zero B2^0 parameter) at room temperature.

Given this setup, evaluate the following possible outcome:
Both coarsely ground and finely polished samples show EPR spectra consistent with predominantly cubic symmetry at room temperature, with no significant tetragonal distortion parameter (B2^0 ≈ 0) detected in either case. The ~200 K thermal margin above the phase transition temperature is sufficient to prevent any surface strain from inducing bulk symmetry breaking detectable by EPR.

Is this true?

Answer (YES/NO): NO